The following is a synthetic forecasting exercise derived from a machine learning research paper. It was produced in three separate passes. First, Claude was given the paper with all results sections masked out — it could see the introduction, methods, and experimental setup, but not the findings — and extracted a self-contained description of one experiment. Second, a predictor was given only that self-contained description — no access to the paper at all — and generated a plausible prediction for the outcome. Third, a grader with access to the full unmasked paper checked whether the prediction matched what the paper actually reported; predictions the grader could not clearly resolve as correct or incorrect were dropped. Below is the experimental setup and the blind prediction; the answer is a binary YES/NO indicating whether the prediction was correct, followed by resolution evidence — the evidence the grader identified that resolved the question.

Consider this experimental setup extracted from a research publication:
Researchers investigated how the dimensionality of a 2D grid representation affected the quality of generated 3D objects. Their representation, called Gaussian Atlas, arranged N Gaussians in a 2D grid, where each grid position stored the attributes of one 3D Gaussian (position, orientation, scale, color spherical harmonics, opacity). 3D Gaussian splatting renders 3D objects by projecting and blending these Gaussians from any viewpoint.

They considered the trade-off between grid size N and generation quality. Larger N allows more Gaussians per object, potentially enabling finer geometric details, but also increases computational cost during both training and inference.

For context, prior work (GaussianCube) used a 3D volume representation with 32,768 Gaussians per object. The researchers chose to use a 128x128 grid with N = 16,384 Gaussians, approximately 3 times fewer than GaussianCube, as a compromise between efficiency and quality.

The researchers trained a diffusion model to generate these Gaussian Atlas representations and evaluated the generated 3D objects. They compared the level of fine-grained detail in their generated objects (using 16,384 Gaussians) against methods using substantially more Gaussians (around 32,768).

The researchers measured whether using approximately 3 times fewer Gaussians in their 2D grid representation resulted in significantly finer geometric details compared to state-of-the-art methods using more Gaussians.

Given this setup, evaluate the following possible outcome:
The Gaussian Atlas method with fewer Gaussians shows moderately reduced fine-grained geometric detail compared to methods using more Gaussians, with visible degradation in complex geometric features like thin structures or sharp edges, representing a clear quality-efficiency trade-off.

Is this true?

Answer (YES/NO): NO